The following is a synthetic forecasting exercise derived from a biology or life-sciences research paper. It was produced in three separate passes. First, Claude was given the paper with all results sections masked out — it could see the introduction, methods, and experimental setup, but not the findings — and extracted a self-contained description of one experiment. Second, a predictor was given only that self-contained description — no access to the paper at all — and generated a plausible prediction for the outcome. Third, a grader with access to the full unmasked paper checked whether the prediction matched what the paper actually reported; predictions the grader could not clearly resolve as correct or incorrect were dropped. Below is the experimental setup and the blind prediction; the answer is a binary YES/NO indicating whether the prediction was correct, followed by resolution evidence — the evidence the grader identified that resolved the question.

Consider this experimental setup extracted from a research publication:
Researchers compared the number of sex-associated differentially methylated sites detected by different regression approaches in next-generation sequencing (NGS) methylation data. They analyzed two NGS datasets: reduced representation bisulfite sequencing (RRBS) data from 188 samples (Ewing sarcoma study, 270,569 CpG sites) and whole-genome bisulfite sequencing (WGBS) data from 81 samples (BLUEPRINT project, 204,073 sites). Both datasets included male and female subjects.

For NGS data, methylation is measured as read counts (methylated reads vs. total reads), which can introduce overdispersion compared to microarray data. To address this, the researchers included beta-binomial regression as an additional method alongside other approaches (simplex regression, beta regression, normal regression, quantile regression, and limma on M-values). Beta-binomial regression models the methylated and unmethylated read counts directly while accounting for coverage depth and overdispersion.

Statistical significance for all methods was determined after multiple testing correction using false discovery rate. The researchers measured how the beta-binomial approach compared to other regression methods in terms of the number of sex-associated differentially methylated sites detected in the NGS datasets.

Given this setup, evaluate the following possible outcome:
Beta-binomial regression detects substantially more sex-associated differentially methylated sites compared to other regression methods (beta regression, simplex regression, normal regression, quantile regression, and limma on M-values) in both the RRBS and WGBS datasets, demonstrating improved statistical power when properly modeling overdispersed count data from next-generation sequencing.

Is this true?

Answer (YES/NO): NO